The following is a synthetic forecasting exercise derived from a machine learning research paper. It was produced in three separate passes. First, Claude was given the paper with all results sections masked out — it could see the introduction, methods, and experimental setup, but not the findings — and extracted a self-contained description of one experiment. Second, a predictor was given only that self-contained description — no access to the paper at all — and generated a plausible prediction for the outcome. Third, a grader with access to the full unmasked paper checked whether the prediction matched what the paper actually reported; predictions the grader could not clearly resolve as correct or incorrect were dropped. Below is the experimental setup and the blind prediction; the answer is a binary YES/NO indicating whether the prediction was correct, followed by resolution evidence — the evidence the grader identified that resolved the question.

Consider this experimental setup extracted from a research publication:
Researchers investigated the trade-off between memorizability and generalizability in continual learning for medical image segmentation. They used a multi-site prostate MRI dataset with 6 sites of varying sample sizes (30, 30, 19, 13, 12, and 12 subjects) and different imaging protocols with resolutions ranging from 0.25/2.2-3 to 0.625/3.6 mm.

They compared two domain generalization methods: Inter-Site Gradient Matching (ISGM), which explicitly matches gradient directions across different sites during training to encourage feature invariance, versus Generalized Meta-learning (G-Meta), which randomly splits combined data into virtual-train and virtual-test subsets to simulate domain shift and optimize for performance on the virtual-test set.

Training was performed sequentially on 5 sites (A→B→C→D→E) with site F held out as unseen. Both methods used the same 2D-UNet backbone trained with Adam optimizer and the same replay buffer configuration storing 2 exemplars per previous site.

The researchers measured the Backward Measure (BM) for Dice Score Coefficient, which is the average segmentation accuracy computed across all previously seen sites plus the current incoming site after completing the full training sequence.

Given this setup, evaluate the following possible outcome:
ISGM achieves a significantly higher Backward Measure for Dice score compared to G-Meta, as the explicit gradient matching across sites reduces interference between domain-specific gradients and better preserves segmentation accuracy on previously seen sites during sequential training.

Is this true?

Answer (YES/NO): NO